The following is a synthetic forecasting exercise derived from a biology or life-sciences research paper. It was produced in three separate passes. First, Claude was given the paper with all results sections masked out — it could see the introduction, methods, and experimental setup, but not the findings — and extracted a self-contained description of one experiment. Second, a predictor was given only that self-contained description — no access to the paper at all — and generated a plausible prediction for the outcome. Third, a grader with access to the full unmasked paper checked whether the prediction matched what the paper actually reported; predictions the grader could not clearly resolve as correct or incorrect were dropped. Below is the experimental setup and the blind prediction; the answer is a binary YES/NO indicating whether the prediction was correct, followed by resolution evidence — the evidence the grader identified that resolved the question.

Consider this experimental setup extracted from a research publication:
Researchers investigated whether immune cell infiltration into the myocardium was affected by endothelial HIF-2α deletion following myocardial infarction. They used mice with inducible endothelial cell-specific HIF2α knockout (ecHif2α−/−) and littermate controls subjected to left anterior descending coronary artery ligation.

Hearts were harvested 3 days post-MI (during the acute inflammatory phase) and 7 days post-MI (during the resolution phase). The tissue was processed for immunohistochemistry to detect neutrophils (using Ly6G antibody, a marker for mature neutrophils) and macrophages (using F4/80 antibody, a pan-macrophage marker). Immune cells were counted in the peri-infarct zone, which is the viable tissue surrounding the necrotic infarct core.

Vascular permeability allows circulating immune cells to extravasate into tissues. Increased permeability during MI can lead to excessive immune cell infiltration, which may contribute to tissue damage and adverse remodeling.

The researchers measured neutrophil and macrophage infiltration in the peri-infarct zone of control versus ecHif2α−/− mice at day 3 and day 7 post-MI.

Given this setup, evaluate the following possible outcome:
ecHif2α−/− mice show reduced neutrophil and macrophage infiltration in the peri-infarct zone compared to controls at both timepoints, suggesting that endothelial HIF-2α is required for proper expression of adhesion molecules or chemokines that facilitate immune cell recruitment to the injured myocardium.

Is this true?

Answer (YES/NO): NO